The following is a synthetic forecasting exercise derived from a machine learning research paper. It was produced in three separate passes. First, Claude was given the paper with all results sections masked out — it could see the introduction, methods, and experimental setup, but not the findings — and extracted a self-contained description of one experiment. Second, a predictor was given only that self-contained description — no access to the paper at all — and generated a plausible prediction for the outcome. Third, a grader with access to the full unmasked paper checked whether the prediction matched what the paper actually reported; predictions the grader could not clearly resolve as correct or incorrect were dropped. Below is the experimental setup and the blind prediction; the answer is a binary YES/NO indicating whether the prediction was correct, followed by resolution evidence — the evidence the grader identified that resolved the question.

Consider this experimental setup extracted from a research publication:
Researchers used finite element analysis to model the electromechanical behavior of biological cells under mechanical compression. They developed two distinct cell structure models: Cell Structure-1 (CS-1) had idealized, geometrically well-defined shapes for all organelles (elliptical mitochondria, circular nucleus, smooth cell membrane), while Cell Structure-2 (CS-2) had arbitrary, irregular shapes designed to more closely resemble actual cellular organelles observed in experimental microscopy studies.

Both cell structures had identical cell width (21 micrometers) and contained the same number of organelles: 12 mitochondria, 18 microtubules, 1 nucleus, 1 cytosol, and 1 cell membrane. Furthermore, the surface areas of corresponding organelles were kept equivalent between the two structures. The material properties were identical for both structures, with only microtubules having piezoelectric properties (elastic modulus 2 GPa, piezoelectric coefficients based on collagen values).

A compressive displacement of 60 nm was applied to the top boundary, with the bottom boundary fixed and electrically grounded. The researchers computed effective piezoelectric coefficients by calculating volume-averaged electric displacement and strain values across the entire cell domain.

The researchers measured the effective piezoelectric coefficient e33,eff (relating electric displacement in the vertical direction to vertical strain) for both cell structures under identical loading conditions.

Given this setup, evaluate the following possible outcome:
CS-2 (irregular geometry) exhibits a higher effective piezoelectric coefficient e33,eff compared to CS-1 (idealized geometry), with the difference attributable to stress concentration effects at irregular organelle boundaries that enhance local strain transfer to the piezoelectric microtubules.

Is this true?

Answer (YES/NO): NO